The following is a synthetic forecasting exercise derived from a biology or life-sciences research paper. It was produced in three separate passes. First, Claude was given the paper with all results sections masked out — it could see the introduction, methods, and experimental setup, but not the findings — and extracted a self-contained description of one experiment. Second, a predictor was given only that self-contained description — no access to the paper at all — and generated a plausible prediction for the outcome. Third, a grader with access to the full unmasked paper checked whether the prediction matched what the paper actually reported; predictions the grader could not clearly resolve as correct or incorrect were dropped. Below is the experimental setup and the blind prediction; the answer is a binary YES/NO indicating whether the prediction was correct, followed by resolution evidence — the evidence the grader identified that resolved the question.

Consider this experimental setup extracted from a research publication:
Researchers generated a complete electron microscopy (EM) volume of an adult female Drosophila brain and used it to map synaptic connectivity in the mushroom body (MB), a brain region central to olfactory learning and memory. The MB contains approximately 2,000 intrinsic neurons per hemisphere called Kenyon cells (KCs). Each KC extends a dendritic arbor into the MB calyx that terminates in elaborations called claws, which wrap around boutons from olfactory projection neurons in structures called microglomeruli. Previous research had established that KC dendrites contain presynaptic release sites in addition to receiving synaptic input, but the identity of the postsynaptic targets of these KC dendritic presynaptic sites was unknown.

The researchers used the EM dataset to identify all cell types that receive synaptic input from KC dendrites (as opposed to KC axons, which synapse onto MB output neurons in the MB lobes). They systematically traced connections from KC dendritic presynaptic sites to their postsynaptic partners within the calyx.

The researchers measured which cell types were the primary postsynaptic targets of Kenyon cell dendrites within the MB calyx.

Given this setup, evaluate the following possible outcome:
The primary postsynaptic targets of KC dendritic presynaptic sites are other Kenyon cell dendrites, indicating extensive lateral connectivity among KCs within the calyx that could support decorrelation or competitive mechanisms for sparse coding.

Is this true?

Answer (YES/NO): NO